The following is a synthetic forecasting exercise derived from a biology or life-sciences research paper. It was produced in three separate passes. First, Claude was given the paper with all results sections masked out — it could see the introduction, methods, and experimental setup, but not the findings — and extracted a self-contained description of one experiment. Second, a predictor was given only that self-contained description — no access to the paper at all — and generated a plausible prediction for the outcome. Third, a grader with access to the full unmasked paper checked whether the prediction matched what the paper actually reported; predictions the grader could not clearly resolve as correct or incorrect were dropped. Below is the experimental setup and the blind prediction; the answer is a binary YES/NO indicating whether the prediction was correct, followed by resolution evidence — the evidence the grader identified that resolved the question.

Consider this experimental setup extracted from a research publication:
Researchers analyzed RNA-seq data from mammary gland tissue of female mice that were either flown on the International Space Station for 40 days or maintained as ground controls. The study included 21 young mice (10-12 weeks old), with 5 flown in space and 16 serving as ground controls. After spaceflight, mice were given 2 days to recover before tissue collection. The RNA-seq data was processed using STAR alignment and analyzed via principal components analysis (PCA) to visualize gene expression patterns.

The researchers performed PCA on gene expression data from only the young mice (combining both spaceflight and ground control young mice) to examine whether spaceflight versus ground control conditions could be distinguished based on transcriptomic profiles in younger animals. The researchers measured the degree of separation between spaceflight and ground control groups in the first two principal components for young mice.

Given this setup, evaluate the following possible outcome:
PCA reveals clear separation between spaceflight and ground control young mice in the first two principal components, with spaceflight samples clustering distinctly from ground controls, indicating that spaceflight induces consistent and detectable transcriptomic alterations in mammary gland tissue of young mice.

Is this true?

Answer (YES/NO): NO